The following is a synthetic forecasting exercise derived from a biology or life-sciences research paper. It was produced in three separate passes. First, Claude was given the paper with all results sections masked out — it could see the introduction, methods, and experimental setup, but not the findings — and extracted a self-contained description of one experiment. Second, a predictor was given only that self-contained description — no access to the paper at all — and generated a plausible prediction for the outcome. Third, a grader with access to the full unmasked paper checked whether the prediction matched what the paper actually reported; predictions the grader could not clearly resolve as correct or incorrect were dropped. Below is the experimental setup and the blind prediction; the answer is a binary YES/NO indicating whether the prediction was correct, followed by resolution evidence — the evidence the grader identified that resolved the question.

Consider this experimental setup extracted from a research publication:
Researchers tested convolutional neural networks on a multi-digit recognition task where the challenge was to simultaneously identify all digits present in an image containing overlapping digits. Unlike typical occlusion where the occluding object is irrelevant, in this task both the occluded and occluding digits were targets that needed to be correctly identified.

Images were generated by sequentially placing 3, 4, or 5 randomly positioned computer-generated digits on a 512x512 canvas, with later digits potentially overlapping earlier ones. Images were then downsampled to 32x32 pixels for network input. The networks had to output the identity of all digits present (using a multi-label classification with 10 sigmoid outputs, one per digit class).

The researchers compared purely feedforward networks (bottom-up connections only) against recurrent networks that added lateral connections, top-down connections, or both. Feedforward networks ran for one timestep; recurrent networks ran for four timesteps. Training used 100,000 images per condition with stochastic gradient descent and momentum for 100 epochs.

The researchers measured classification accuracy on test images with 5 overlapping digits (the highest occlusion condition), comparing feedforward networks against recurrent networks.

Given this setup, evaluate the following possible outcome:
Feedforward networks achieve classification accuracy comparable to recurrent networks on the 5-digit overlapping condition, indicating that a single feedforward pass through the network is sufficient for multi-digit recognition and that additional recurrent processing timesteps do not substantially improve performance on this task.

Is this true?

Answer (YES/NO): NO